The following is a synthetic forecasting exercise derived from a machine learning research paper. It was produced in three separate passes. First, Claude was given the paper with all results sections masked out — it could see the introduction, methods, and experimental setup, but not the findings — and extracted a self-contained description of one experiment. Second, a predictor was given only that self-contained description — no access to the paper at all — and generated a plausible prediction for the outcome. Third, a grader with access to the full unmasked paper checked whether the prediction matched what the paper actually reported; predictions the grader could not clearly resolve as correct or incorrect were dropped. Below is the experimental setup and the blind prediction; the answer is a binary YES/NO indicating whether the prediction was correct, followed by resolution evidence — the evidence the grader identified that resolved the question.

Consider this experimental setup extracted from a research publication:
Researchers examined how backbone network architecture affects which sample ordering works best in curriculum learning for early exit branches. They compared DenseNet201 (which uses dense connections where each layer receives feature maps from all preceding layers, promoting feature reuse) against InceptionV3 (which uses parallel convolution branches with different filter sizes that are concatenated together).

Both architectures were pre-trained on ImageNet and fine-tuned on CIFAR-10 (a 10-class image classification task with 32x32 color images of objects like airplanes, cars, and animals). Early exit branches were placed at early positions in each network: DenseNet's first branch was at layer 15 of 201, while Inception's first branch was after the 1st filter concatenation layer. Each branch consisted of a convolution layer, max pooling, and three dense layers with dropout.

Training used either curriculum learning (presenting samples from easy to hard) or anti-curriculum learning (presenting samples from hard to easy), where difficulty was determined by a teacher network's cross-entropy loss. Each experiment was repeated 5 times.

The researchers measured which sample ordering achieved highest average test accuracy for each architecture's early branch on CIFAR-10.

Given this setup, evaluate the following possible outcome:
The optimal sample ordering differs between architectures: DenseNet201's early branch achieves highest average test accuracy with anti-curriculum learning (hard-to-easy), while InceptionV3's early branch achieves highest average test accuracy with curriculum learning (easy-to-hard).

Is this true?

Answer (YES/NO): YES